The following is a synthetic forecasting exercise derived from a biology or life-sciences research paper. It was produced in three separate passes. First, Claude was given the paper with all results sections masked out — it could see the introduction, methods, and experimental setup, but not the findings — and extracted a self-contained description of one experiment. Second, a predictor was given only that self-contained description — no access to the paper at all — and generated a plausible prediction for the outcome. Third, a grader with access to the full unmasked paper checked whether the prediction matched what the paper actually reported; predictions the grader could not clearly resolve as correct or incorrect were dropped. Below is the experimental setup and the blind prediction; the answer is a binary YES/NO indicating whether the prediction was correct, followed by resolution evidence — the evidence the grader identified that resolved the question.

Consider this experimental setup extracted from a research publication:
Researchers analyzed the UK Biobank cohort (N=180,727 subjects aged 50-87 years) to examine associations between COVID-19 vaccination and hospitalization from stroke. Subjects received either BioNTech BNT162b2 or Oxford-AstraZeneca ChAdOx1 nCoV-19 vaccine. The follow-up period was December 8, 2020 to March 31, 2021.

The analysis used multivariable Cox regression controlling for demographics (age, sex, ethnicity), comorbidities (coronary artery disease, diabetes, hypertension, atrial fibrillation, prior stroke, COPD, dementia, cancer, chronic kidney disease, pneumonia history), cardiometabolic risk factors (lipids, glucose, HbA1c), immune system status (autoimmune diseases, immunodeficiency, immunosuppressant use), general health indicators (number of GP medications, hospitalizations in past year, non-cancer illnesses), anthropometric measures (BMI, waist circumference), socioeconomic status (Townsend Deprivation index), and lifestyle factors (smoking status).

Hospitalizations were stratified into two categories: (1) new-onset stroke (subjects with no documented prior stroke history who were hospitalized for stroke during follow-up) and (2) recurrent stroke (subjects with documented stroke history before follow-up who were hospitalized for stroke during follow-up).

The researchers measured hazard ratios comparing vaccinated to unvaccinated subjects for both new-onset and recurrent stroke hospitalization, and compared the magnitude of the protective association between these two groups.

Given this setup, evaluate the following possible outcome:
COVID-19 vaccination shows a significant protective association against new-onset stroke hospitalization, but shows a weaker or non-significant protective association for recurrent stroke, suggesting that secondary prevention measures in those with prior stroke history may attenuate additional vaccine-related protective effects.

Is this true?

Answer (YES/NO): NO